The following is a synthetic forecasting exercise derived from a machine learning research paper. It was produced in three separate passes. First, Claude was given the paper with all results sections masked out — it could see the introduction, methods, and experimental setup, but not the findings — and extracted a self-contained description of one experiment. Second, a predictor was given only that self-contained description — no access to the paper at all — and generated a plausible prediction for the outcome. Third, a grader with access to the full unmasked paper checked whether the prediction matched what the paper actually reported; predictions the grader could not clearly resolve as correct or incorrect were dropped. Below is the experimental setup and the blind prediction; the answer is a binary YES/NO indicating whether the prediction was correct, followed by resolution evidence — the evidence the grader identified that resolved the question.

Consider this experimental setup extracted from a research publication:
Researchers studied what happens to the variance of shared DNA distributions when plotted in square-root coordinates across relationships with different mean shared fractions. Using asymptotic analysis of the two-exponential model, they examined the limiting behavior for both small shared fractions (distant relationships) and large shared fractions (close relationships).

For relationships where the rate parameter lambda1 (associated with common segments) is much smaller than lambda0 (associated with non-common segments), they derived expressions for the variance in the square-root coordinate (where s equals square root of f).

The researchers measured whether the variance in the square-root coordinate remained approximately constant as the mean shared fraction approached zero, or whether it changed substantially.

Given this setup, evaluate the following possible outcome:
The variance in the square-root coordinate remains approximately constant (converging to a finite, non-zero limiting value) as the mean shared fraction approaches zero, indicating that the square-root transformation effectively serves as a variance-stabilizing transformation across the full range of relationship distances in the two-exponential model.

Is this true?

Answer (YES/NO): YES